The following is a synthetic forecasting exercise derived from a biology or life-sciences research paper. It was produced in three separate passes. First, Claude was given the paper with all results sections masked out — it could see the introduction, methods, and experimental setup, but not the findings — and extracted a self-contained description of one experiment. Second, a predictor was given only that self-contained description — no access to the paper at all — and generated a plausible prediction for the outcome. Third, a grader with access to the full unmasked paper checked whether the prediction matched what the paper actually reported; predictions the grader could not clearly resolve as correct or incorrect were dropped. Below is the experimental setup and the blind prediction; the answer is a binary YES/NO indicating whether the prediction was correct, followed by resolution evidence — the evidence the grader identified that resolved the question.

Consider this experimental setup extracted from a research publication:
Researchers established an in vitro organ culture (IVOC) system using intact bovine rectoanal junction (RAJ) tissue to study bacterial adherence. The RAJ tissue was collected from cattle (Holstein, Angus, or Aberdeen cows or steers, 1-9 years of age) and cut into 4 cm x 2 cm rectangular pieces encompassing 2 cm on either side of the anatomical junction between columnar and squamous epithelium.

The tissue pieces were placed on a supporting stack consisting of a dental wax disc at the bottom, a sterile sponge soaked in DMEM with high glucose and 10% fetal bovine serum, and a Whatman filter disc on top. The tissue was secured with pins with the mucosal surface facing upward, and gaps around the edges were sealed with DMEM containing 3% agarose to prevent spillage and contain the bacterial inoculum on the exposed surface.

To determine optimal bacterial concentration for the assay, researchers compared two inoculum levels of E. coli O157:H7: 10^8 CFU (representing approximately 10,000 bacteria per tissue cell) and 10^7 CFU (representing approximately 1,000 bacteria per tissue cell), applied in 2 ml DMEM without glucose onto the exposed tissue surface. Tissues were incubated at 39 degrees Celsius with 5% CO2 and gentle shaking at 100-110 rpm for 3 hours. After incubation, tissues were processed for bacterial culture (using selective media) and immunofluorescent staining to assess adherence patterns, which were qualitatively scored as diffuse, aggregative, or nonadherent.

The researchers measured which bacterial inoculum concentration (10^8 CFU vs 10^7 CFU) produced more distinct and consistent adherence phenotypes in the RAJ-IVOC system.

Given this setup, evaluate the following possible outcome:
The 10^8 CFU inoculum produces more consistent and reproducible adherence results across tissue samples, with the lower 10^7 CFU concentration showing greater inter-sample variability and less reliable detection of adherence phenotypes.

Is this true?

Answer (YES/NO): NO